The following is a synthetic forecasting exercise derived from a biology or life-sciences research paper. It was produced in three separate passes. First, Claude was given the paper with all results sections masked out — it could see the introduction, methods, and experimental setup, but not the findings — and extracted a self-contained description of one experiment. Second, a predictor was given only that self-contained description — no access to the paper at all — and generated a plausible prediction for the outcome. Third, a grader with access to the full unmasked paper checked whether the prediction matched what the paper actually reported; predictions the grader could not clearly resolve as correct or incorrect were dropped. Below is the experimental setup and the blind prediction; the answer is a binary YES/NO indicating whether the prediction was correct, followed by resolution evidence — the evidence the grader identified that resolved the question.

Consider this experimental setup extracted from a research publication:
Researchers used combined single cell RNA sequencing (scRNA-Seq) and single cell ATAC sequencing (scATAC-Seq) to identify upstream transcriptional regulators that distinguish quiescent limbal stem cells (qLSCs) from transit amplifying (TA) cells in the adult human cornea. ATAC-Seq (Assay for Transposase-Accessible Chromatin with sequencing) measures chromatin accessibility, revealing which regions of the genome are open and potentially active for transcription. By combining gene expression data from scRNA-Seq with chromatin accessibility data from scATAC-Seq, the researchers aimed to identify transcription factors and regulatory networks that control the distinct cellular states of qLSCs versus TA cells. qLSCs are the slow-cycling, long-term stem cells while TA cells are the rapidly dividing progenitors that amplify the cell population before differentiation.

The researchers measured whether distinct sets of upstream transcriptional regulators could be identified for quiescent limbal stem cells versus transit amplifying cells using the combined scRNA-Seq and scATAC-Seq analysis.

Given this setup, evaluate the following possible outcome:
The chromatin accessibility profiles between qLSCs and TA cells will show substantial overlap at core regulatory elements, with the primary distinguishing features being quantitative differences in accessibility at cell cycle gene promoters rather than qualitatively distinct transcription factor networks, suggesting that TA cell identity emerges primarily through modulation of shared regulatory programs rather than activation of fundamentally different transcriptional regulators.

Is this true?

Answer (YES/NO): NO